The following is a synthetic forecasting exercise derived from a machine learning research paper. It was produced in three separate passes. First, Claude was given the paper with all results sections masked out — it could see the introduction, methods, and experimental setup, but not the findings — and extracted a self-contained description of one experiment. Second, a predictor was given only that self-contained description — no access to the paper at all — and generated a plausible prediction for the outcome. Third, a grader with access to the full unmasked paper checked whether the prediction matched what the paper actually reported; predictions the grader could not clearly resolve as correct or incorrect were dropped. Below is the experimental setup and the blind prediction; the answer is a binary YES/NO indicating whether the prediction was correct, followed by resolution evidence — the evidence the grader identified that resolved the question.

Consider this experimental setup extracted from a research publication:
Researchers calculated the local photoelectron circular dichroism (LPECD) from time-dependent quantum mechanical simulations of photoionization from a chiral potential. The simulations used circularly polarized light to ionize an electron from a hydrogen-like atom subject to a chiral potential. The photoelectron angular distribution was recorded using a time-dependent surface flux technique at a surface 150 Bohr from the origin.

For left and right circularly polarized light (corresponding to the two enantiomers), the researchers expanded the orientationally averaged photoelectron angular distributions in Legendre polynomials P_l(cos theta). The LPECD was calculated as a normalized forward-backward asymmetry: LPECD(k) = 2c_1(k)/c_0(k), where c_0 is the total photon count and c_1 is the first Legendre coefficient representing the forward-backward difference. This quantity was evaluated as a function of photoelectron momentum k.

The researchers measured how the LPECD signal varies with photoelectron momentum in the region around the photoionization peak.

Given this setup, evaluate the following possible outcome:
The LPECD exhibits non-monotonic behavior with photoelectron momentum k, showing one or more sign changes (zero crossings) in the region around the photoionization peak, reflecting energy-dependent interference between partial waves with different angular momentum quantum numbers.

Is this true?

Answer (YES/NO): NO